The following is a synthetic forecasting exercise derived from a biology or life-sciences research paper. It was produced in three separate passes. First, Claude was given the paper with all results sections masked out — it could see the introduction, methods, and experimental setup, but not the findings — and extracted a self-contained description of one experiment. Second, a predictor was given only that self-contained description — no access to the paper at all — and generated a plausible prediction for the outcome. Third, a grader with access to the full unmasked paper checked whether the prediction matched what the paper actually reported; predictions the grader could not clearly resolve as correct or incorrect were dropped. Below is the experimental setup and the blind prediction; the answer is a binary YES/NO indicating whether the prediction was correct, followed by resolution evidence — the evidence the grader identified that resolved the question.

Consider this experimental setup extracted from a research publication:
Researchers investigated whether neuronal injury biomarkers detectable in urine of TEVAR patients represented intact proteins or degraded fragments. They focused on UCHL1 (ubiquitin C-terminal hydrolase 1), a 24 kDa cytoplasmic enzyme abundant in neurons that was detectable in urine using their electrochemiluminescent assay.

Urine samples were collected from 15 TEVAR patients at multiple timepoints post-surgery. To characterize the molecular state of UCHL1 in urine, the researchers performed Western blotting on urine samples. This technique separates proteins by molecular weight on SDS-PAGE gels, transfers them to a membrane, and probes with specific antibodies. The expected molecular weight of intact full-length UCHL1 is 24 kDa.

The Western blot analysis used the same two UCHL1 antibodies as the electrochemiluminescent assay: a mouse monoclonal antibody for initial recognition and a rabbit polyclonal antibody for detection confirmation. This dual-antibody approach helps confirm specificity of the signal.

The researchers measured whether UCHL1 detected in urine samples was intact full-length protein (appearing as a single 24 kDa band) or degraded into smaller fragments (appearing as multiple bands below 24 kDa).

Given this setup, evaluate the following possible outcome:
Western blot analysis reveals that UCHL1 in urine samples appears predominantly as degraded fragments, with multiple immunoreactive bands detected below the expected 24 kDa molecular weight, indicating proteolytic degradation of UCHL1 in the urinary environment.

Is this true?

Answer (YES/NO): NO